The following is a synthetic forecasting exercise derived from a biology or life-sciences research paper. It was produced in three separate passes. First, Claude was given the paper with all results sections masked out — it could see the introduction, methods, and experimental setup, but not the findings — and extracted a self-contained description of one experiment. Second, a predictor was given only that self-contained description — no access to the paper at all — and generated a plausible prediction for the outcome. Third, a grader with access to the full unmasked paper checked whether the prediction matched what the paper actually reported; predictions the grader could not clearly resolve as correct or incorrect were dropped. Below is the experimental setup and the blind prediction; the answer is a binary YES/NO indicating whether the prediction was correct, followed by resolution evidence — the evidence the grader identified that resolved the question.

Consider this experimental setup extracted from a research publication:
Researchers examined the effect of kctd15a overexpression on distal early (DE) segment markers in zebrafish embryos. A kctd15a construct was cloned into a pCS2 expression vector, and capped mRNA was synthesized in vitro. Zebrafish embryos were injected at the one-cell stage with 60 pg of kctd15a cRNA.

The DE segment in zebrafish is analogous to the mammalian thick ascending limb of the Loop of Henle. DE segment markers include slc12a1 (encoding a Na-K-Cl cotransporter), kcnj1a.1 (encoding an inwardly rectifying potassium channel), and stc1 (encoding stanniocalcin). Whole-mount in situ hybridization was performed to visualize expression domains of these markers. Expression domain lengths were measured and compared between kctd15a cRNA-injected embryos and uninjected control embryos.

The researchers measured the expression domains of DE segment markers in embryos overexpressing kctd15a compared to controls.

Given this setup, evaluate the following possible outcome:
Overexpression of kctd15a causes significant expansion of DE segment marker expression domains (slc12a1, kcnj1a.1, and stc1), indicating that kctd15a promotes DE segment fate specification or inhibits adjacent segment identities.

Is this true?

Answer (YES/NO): NO